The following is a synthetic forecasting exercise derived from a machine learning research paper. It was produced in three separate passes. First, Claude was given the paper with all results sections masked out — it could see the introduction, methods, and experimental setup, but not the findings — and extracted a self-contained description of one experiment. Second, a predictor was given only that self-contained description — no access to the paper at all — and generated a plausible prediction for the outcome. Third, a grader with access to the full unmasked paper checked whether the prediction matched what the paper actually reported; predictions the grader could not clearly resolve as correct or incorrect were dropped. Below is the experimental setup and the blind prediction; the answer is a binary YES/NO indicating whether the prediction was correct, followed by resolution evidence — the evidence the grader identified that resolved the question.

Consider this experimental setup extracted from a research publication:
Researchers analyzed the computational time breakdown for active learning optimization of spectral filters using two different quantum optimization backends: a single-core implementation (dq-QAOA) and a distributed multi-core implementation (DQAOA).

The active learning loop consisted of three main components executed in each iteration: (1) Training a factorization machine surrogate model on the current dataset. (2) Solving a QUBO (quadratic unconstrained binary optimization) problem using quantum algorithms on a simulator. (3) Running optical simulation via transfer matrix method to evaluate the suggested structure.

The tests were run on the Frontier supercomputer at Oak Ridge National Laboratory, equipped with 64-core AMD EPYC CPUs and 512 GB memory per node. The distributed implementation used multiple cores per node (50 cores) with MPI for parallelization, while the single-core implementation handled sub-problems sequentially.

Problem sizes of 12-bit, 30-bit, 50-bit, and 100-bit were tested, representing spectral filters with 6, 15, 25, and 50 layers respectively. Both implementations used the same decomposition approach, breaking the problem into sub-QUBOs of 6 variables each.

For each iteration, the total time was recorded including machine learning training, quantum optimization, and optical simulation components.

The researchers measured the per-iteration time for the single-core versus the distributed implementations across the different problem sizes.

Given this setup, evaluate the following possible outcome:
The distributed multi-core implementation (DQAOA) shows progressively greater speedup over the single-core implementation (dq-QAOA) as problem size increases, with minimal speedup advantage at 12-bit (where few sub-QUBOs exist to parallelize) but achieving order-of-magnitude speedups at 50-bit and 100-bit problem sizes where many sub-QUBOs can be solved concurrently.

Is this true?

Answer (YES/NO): NO